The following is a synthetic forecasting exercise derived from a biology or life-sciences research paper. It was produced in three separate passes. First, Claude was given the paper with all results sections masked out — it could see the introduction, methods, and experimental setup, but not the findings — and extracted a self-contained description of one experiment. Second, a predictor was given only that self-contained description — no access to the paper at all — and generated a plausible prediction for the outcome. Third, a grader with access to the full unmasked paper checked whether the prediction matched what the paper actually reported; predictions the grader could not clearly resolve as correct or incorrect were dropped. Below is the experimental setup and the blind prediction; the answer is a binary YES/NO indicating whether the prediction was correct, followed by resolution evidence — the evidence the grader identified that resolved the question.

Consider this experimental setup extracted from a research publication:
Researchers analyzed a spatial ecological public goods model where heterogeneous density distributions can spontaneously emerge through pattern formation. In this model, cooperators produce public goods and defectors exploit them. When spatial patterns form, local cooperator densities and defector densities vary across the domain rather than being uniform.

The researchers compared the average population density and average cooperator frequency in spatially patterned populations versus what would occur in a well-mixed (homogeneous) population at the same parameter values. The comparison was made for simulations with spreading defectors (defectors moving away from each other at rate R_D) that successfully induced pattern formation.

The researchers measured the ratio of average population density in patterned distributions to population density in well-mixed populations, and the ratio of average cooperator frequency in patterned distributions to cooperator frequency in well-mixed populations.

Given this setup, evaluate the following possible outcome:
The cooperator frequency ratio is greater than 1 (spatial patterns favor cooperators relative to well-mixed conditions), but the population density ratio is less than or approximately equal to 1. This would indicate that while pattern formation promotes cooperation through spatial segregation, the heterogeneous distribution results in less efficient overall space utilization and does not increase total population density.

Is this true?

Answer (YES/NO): NO